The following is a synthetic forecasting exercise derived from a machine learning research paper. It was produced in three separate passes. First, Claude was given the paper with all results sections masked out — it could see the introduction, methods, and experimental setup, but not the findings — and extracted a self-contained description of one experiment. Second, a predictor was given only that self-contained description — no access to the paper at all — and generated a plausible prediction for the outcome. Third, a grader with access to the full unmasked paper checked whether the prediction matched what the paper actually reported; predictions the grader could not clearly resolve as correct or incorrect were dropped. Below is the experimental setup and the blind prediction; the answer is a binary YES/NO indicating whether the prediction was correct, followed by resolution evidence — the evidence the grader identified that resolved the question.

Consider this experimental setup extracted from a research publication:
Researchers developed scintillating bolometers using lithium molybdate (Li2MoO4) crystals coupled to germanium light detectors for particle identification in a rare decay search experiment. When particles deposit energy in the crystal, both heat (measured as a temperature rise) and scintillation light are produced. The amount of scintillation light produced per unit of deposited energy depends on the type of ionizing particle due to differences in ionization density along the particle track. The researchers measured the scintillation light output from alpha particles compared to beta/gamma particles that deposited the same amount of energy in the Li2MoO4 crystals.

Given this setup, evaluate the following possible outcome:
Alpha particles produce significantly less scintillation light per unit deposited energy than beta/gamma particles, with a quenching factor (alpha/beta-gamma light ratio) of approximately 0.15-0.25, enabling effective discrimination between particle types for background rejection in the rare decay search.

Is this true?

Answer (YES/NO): YES